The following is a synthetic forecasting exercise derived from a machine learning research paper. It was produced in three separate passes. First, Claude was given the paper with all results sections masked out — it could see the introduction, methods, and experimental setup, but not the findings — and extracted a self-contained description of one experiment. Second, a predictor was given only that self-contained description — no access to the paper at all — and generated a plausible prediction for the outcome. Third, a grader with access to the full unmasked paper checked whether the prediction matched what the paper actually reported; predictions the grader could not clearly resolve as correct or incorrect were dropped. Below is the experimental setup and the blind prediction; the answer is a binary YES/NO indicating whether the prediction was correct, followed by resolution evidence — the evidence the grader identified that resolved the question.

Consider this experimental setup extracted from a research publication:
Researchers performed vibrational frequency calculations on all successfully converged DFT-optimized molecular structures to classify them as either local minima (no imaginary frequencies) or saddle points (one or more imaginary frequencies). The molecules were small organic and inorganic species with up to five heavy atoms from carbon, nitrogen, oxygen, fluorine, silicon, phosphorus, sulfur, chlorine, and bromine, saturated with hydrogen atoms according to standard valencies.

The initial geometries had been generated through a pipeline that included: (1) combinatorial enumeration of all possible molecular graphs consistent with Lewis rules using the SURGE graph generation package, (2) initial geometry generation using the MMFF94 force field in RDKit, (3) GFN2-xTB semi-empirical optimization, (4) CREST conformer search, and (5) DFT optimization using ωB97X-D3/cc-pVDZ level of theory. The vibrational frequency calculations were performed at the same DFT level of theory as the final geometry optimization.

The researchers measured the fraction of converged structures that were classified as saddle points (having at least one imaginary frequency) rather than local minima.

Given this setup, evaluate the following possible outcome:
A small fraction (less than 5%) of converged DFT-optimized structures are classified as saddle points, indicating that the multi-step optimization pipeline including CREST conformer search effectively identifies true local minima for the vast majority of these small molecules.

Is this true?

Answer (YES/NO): NO